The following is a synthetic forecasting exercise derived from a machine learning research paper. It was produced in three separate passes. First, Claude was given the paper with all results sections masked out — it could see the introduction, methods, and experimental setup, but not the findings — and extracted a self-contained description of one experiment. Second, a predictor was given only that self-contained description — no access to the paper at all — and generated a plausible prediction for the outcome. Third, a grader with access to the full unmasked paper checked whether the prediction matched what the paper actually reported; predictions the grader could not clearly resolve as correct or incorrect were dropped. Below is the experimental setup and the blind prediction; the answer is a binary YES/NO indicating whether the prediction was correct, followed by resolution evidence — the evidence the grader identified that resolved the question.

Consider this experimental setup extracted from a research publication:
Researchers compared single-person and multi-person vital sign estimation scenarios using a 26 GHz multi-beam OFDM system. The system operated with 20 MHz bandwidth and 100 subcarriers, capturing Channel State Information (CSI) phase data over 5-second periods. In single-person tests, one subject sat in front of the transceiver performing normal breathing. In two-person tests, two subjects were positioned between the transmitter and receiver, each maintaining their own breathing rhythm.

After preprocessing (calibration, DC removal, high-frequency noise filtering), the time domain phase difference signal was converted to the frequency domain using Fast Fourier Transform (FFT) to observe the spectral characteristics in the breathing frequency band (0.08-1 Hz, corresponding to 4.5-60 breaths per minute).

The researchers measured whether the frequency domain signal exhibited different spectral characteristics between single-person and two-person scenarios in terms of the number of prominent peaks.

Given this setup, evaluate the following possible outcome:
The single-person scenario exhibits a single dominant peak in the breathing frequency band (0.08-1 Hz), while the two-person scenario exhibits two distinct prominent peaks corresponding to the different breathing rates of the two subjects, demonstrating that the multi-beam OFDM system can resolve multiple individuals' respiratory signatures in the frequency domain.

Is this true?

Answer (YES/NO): YES